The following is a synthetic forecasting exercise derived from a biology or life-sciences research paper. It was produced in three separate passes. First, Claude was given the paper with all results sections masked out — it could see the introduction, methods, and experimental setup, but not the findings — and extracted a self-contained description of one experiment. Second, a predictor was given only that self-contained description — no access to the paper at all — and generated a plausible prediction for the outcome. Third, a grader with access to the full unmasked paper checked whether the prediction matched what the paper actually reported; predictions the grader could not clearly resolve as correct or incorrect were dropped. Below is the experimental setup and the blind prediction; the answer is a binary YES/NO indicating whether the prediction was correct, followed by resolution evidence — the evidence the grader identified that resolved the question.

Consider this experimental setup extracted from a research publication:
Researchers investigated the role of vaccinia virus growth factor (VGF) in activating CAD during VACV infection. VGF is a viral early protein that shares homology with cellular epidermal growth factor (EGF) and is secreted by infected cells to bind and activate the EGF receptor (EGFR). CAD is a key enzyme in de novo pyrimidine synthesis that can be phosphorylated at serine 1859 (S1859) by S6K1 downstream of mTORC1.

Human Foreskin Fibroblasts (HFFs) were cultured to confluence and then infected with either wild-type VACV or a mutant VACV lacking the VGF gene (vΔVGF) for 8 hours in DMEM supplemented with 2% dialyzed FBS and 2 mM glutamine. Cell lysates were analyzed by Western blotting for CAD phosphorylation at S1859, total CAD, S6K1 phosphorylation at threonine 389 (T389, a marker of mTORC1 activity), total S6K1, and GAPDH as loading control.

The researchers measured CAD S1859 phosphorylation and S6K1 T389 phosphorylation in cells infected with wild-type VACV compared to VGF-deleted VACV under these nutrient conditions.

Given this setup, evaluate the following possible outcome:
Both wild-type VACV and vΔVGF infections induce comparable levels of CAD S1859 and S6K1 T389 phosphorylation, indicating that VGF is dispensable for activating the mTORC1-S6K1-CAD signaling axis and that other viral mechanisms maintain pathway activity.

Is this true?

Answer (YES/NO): NO